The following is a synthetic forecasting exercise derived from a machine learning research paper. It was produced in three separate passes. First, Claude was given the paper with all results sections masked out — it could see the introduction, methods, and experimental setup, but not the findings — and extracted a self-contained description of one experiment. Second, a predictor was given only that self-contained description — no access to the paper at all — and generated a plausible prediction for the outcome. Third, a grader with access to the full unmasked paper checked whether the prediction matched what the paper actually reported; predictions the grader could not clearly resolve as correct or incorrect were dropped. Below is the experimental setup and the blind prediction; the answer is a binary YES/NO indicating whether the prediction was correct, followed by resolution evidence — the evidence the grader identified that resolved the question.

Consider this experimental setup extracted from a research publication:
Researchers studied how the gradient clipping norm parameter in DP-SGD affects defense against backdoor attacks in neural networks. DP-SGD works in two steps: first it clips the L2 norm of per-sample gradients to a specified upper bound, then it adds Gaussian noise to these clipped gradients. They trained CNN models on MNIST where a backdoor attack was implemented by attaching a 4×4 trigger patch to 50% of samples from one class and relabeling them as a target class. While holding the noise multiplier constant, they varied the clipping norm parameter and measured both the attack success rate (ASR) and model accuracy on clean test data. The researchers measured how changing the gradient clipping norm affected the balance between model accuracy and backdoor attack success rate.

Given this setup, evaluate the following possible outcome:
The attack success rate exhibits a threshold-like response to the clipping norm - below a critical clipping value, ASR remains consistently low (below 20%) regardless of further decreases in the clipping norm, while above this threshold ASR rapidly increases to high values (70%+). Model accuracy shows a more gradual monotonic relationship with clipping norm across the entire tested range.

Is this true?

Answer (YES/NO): NO